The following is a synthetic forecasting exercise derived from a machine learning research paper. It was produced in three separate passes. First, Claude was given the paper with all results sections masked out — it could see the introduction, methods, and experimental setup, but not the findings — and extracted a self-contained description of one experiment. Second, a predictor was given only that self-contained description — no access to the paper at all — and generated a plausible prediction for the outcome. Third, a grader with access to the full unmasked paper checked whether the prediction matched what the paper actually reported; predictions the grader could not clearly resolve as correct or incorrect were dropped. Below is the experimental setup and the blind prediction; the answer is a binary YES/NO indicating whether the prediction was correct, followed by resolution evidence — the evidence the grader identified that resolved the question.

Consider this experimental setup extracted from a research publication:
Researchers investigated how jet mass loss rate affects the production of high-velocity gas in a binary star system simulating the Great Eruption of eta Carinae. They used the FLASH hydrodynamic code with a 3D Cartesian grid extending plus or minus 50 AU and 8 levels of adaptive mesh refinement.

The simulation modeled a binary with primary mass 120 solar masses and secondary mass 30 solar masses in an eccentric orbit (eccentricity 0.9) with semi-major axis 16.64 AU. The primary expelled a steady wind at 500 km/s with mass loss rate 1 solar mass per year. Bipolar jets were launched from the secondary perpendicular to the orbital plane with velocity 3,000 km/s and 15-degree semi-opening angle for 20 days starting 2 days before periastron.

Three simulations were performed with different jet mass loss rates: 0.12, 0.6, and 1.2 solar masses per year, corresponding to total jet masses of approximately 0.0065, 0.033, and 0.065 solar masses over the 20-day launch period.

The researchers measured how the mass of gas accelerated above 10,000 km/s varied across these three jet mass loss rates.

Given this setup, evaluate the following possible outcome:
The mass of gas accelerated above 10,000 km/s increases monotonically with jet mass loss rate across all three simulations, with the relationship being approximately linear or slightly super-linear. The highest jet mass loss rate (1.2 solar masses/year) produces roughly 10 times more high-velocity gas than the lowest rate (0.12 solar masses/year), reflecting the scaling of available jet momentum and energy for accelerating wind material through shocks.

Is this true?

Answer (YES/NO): YES